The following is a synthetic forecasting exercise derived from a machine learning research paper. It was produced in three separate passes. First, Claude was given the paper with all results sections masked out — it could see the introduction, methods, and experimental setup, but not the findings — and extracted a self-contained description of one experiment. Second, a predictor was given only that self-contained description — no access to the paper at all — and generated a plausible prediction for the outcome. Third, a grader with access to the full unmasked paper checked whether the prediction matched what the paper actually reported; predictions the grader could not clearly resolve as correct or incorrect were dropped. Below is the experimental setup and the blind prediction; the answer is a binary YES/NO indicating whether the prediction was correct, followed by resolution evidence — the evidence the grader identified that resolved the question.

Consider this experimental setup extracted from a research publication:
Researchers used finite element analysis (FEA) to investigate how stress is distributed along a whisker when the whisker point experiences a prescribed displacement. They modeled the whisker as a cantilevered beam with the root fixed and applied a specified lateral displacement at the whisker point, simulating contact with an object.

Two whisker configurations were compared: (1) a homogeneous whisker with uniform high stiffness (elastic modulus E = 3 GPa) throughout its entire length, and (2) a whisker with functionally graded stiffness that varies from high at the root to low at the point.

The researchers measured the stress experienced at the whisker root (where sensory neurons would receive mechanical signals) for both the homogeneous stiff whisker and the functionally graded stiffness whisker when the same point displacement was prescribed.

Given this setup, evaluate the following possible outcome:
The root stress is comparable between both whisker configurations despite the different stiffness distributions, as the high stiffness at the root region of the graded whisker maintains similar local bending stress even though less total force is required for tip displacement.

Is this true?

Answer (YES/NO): NO